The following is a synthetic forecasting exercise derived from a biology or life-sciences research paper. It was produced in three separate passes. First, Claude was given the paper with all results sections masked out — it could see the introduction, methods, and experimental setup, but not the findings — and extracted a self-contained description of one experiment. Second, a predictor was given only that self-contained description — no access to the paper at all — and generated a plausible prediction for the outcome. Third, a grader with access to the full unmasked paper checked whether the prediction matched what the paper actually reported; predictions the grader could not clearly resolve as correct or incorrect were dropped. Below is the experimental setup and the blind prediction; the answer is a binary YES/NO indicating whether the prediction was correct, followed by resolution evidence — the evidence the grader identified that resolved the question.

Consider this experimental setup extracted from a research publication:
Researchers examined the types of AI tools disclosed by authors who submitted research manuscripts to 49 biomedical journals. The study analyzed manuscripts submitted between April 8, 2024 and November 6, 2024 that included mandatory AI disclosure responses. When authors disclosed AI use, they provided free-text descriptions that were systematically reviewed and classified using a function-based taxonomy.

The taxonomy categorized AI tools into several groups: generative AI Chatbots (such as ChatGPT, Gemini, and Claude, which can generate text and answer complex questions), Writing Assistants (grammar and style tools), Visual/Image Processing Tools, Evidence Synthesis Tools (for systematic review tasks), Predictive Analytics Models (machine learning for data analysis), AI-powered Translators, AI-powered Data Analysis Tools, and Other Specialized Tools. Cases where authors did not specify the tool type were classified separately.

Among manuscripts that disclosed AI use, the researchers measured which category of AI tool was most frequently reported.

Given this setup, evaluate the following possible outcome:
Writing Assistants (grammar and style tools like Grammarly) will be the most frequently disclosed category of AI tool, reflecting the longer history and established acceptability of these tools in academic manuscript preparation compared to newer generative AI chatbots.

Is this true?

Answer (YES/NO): NO